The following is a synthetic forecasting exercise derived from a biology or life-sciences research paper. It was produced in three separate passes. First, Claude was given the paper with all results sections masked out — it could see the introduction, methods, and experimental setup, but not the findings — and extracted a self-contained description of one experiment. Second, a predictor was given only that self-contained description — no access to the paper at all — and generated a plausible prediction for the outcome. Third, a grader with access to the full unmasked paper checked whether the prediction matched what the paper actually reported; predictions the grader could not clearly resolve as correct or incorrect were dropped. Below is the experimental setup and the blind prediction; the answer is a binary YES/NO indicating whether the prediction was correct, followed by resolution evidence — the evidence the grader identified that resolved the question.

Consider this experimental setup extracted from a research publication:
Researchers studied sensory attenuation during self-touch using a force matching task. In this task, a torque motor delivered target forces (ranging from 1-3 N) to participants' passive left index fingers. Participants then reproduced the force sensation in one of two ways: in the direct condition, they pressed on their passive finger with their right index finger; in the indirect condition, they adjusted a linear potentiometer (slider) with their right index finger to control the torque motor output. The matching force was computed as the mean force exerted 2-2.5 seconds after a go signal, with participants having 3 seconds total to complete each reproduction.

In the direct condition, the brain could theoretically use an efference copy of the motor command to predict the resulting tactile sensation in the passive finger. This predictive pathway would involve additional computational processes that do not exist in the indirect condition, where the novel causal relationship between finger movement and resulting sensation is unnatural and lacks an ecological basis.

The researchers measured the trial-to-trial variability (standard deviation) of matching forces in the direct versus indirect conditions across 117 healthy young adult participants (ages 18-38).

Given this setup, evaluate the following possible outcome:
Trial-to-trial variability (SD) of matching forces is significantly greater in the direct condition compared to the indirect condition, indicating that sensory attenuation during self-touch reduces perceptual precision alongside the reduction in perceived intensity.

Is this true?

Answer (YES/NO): YES